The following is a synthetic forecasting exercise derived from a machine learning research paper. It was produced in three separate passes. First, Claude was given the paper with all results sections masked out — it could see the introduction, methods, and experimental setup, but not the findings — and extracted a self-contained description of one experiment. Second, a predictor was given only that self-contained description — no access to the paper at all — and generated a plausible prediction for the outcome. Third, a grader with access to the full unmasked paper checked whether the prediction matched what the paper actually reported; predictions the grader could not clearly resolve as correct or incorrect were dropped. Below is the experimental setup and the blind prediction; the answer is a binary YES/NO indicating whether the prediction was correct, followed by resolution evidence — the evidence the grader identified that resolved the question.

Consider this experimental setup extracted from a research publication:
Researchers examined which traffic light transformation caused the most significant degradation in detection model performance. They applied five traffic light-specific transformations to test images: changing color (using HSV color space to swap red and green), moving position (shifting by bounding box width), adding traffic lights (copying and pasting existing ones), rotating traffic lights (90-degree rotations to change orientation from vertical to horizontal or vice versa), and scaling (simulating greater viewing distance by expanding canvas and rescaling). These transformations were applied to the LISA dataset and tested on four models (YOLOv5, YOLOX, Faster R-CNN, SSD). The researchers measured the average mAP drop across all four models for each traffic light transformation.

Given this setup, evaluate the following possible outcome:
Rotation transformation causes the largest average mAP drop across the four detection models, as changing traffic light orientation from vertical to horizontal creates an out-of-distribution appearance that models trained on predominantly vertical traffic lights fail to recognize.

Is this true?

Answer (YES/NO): YES